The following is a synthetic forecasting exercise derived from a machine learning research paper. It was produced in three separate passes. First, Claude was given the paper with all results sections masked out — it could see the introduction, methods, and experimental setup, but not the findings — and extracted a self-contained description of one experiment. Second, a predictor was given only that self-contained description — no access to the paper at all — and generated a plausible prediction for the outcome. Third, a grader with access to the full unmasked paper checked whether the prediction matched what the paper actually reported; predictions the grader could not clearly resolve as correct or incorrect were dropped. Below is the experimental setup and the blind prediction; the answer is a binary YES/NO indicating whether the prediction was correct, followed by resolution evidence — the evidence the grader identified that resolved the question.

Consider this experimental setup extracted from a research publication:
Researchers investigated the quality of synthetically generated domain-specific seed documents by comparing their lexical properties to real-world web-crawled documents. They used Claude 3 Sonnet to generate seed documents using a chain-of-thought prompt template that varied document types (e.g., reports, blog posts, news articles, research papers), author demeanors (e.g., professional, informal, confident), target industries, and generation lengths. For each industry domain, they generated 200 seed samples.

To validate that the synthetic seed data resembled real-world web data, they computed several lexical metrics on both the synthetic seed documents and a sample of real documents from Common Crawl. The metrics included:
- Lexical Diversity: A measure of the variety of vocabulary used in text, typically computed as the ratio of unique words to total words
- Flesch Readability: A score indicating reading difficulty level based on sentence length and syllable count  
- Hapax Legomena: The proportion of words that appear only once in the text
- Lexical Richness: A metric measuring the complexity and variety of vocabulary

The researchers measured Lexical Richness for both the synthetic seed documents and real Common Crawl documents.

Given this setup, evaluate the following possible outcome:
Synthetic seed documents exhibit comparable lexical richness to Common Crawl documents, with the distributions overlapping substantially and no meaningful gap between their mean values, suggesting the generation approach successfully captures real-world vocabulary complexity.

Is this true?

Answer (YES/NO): NO